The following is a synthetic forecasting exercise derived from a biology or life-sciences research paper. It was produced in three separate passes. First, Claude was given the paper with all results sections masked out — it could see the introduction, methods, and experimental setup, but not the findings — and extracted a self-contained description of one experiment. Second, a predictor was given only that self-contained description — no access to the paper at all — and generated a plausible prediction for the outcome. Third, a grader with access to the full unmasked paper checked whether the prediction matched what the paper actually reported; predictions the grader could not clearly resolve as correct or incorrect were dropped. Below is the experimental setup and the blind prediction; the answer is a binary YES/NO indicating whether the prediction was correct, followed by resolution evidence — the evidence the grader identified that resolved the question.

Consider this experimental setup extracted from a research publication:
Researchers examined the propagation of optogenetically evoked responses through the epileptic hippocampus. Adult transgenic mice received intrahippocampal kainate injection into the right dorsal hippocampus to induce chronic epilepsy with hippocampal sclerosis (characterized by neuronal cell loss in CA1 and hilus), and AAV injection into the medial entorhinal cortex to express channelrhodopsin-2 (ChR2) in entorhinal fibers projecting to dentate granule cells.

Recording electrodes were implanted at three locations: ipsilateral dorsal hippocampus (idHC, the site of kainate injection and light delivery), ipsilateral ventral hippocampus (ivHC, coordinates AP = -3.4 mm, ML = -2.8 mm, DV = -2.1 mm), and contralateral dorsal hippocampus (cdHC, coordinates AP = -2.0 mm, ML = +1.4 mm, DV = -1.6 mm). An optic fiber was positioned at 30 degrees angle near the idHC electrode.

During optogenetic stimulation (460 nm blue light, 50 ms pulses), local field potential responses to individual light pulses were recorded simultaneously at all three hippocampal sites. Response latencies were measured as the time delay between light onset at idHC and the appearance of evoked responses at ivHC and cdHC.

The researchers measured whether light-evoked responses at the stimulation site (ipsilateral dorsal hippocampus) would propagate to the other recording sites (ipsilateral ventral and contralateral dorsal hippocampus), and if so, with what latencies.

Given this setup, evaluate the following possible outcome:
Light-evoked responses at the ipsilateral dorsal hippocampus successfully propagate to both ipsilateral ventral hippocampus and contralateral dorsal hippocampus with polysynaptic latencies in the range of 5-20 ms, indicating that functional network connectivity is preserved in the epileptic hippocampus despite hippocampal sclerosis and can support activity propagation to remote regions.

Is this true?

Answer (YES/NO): NO